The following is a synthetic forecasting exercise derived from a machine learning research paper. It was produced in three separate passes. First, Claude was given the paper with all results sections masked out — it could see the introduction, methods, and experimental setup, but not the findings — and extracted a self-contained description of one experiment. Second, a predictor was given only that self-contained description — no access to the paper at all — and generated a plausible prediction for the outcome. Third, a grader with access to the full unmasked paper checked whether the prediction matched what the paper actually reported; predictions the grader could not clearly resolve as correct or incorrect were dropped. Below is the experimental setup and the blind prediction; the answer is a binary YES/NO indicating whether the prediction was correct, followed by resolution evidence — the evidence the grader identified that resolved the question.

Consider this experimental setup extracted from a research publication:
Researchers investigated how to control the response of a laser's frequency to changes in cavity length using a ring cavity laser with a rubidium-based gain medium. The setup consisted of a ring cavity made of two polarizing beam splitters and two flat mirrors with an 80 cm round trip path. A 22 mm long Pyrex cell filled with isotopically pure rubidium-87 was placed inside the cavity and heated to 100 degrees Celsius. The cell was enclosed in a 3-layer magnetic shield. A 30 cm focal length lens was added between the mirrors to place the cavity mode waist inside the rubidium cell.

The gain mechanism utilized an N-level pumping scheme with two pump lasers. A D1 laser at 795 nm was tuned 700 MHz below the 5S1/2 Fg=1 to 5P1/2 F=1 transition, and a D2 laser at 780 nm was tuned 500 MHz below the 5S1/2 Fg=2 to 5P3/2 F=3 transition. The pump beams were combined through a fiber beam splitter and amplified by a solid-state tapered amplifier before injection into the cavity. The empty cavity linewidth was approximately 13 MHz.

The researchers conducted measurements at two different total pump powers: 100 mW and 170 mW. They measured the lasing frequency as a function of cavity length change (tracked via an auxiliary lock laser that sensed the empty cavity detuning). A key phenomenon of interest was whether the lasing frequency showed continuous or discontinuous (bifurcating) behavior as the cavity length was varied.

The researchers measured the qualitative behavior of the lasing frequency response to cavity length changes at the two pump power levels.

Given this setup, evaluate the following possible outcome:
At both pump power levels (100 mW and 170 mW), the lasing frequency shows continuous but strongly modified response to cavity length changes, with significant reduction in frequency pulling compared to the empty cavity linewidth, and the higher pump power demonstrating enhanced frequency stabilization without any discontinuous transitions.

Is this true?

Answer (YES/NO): NO